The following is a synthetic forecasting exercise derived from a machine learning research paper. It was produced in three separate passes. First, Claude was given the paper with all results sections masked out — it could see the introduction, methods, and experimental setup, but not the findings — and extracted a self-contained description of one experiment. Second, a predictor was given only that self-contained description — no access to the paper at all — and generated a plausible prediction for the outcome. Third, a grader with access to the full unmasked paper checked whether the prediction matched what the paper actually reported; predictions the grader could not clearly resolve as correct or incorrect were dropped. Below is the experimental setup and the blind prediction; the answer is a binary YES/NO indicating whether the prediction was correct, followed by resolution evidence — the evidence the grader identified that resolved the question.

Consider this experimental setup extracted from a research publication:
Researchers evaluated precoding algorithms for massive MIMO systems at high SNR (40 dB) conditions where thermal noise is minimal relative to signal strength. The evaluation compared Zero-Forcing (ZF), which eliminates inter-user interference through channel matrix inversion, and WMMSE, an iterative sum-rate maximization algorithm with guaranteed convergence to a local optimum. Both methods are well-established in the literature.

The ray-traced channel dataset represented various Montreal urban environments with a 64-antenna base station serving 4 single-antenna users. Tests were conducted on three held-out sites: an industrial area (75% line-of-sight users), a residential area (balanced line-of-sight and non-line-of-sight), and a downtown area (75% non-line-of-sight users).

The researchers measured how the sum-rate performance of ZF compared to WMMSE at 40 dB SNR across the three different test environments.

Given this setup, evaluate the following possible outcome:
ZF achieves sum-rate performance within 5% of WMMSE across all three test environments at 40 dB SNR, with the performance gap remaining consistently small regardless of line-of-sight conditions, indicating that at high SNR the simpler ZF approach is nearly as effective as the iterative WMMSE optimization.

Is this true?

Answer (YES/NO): NO